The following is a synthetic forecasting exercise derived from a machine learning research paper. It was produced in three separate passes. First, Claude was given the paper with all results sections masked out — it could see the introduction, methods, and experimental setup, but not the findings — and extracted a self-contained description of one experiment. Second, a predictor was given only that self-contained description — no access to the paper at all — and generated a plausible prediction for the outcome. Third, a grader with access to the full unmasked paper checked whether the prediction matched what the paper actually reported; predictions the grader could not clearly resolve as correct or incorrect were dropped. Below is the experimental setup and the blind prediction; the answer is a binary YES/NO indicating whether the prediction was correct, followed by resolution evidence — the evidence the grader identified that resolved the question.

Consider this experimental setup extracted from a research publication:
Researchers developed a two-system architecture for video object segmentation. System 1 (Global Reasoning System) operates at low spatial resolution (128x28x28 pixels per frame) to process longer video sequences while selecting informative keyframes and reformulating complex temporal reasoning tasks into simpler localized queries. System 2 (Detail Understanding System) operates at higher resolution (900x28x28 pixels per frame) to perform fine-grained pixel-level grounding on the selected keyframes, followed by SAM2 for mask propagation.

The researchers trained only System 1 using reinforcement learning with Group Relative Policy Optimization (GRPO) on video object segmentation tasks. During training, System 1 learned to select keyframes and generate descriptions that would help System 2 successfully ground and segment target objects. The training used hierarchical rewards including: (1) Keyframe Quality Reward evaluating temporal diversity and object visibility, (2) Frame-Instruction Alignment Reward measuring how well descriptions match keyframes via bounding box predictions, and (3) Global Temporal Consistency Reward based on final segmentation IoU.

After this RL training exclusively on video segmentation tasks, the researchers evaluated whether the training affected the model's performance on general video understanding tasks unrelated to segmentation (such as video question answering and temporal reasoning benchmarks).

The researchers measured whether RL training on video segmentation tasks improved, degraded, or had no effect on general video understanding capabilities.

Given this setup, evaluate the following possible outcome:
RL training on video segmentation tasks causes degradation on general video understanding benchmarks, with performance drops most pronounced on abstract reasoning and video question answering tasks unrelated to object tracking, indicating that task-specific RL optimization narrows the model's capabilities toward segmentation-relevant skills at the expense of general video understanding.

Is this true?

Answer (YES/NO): NO